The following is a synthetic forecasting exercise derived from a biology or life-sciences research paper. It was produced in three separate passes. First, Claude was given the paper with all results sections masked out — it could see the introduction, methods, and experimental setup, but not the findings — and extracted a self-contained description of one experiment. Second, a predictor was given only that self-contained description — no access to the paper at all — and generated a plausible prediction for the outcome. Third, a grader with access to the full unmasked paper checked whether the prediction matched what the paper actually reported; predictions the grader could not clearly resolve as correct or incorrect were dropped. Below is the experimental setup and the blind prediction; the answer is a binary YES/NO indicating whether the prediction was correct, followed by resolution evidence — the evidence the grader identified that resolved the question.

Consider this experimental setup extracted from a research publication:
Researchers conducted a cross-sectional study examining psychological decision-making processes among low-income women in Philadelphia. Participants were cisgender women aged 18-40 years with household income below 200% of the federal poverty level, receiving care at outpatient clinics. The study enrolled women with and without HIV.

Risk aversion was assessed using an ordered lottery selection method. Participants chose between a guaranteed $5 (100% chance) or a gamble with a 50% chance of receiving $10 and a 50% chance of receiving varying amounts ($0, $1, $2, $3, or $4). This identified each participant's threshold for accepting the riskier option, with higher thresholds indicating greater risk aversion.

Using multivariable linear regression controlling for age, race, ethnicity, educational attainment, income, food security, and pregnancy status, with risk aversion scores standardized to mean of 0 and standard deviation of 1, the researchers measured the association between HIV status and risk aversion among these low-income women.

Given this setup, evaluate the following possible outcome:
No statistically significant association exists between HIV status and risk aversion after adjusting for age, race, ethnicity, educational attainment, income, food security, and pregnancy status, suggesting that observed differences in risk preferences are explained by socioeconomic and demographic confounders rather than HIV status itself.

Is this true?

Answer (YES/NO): NO